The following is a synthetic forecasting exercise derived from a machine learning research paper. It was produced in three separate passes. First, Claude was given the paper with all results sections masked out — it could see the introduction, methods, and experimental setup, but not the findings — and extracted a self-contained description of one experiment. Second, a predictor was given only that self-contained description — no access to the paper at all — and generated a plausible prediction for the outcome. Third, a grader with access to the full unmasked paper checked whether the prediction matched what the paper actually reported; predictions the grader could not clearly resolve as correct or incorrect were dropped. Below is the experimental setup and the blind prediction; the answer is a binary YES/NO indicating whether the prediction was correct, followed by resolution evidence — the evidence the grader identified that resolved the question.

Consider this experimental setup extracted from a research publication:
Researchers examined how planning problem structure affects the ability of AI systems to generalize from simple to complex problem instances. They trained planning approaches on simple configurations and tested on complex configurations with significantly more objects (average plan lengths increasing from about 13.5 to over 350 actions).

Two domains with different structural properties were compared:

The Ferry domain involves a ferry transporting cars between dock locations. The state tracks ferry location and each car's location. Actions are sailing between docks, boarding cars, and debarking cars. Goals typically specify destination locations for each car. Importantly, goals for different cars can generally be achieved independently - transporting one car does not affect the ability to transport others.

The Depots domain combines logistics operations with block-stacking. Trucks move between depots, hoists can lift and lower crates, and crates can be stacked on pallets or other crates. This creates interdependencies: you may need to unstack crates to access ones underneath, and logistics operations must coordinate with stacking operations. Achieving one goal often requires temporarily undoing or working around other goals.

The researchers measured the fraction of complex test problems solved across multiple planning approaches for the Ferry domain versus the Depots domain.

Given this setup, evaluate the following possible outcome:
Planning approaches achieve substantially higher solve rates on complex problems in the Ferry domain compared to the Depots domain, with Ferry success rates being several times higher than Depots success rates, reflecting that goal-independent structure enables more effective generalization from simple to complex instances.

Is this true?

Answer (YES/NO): YES